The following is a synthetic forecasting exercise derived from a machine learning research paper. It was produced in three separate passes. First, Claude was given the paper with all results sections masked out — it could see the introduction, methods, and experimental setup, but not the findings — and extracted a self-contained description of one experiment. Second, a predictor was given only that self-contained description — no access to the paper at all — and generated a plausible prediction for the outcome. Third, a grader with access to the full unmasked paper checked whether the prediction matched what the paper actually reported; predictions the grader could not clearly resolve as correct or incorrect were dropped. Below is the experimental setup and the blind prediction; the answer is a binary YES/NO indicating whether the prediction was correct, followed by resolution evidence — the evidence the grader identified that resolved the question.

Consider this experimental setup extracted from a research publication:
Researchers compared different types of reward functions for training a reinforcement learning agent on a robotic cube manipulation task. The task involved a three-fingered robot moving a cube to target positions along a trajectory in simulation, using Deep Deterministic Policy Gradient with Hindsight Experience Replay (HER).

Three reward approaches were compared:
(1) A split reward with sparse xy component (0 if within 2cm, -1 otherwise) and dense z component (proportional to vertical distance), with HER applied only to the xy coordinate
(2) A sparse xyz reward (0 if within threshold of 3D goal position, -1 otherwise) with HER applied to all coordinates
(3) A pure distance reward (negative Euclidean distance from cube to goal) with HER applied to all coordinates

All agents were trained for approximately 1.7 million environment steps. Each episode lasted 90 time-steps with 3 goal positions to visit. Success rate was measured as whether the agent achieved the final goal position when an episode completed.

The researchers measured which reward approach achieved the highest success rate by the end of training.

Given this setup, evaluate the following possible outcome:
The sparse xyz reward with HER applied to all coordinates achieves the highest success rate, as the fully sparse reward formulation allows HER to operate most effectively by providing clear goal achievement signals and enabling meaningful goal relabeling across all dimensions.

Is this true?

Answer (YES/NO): NO